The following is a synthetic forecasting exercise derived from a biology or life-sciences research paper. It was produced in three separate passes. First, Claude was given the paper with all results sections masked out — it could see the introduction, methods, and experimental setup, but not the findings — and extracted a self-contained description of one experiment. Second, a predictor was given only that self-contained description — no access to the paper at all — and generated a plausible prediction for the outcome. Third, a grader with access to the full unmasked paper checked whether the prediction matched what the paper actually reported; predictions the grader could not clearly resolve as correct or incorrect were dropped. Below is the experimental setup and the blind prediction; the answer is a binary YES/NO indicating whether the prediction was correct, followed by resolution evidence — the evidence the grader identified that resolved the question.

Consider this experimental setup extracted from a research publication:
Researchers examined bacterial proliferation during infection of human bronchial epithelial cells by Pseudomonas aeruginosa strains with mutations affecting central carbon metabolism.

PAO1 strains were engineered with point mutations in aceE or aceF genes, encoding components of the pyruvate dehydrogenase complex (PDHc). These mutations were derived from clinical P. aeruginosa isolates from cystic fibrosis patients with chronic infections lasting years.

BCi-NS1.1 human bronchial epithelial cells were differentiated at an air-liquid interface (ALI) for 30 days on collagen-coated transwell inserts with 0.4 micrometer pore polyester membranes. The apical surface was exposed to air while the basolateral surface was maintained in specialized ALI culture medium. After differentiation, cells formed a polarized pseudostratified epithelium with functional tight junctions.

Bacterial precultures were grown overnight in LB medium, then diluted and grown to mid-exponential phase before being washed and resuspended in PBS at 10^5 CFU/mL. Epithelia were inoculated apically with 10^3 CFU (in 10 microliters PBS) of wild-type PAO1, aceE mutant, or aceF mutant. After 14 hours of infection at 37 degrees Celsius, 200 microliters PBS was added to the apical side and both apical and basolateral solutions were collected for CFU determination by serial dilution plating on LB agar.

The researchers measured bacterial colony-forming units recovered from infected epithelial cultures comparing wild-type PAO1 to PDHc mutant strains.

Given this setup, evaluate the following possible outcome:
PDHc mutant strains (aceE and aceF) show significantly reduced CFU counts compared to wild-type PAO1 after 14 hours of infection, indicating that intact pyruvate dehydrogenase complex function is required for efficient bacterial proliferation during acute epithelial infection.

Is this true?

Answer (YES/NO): NO